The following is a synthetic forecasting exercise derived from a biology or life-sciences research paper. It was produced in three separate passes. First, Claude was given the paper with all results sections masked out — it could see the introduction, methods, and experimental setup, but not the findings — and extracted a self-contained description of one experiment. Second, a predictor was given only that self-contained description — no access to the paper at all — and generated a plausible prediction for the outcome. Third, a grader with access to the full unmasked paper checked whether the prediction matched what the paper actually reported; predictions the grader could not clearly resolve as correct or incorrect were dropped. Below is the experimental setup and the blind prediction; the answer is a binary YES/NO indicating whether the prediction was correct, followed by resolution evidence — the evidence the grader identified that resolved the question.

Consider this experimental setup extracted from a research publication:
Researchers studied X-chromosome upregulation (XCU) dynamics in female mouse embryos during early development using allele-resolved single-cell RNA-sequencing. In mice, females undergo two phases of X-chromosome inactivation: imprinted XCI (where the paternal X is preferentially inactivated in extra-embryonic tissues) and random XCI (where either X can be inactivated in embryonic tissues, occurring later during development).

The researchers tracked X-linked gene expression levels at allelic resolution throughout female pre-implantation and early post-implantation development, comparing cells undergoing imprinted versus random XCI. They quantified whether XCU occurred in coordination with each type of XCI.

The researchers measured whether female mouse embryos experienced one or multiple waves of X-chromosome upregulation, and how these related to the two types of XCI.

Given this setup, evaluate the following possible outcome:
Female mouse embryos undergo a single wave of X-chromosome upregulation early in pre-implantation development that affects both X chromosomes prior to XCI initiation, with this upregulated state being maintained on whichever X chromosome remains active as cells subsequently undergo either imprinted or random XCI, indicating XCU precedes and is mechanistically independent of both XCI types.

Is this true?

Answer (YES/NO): NO